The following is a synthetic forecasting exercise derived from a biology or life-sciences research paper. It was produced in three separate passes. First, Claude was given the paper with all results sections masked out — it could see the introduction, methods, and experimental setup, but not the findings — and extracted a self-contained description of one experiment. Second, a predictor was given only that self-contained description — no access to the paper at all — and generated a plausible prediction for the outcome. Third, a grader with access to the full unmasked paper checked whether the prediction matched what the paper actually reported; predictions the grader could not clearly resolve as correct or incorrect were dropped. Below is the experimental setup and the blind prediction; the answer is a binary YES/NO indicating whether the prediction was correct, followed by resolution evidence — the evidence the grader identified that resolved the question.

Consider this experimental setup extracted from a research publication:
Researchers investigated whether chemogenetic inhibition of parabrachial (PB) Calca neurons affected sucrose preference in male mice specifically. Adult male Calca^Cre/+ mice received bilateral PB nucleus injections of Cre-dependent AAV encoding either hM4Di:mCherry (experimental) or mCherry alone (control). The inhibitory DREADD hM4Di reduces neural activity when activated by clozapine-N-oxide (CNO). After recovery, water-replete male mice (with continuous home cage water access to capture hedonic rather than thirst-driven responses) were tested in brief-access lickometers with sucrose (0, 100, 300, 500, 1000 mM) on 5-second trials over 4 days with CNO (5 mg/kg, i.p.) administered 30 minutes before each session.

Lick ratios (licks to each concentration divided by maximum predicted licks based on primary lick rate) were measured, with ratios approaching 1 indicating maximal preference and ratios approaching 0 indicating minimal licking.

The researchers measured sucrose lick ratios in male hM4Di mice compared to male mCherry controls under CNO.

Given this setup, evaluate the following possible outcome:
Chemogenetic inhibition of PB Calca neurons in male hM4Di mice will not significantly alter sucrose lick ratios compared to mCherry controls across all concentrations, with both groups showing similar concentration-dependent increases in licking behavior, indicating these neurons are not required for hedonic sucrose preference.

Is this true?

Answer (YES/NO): NO